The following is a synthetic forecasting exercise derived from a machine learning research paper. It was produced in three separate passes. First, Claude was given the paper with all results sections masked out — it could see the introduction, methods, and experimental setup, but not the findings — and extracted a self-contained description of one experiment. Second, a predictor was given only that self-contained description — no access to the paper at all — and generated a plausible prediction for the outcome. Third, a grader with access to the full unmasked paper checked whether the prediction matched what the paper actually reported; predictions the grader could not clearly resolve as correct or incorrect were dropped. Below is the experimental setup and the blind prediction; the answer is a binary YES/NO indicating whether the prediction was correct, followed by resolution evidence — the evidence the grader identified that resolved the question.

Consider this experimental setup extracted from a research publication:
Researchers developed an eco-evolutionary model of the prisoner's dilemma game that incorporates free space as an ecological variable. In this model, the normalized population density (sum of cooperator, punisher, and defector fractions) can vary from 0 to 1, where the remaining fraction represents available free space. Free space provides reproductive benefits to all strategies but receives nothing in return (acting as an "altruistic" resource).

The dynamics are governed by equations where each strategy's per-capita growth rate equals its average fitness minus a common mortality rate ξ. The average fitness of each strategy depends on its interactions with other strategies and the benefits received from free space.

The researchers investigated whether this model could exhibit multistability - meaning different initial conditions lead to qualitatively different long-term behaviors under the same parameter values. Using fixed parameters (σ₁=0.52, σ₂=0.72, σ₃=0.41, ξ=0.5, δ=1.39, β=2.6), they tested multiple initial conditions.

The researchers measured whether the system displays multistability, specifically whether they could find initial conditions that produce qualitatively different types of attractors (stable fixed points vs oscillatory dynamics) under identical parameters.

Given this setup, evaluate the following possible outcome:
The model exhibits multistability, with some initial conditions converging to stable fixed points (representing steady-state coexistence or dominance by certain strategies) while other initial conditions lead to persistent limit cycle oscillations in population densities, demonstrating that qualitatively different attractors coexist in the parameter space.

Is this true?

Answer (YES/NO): YES